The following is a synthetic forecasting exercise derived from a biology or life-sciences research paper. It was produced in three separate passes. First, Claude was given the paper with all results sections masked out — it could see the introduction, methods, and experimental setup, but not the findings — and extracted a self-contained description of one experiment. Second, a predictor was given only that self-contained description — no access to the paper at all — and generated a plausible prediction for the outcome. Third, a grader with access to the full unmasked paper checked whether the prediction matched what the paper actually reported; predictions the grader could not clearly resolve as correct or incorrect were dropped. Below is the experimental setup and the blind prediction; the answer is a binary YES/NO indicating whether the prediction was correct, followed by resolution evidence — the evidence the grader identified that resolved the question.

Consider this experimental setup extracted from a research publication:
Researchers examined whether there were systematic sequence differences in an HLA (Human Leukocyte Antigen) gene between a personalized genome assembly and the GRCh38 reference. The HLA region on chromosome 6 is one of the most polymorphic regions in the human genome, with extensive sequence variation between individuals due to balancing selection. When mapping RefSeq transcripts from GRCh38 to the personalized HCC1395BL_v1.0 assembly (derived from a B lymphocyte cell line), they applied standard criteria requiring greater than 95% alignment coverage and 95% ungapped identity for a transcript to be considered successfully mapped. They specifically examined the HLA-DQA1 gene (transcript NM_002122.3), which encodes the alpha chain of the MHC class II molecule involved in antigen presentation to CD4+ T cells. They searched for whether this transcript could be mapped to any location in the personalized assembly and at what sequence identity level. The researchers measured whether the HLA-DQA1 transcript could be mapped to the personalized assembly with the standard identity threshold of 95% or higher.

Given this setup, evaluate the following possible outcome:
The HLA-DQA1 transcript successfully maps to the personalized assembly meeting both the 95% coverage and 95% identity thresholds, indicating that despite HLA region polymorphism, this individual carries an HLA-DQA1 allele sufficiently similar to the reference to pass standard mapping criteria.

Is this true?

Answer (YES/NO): NO